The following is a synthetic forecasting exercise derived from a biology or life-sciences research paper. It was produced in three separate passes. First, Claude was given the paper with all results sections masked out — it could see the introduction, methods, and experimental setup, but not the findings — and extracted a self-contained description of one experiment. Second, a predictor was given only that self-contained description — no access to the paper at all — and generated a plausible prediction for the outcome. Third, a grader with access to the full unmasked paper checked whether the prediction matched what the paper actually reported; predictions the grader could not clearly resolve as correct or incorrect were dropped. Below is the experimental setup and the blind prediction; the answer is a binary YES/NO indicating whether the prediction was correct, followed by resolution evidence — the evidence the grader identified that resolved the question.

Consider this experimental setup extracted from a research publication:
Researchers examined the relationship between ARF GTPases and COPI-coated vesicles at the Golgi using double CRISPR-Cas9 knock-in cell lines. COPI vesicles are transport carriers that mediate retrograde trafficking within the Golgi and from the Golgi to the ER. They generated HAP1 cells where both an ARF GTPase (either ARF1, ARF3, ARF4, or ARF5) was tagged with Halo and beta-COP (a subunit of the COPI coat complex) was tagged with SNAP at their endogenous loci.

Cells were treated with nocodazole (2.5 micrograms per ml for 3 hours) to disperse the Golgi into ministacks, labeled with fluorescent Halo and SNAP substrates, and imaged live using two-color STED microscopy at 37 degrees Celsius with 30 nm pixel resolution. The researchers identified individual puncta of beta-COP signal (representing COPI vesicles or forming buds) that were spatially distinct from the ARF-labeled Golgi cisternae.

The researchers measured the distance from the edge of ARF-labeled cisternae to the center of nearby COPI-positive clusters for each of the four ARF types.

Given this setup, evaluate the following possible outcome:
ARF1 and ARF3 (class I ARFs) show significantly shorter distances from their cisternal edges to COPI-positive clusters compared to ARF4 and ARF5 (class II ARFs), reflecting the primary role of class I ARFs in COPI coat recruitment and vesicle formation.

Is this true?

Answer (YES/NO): NO